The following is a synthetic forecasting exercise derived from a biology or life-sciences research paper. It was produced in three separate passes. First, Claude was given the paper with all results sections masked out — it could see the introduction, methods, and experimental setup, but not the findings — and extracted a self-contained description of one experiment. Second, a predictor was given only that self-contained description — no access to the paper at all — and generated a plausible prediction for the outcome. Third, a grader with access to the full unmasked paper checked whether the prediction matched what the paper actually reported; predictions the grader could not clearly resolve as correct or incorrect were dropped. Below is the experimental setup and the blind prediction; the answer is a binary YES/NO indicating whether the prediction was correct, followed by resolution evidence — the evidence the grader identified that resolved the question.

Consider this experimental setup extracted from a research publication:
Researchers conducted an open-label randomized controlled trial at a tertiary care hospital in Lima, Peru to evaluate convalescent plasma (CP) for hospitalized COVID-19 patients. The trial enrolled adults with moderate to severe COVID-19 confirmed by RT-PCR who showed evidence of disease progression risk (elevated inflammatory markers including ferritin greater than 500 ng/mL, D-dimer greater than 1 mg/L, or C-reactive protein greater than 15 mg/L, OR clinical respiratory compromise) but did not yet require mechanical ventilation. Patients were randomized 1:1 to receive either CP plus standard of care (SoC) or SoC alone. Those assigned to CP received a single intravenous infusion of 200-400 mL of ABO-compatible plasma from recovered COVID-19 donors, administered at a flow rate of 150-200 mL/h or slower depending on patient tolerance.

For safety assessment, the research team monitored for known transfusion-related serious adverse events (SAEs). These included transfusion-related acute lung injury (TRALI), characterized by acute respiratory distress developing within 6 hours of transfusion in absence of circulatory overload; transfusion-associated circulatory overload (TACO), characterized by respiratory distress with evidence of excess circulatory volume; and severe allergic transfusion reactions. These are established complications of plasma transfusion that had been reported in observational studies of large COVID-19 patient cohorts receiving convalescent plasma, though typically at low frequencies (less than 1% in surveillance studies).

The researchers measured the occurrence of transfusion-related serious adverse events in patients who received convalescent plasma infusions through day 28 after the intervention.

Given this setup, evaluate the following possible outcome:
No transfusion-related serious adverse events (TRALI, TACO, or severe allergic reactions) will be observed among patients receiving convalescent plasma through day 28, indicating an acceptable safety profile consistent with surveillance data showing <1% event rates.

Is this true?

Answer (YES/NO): YES